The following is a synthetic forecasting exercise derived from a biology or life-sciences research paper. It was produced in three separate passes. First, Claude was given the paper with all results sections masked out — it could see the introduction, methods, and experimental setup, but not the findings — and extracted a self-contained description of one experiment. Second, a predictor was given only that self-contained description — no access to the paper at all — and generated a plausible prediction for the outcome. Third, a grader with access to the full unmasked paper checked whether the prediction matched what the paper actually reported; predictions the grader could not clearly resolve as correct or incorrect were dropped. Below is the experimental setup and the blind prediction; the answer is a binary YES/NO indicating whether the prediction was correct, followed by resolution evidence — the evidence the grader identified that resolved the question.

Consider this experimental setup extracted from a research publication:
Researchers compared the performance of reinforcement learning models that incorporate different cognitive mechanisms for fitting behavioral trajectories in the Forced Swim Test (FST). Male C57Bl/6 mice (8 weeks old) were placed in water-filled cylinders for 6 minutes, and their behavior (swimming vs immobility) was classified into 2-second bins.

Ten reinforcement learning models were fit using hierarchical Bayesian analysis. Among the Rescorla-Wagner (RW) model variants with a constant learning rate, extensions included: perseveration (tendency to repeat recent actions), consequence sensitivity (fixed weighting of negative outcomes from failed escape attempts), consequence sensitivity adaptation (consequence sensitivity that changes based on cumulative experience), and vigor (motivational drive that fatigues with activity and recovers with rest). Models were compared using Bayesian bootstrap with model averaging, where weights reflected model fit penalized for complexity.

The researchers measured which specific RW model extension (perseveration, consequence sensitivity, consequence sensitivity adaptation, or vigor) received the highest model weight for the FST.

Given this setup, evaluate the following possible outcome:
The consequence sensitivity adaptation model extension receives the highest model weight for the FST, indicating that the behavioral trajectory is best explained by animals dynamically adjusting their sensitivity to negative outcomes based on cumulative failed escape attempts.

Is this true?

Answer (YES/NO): YES